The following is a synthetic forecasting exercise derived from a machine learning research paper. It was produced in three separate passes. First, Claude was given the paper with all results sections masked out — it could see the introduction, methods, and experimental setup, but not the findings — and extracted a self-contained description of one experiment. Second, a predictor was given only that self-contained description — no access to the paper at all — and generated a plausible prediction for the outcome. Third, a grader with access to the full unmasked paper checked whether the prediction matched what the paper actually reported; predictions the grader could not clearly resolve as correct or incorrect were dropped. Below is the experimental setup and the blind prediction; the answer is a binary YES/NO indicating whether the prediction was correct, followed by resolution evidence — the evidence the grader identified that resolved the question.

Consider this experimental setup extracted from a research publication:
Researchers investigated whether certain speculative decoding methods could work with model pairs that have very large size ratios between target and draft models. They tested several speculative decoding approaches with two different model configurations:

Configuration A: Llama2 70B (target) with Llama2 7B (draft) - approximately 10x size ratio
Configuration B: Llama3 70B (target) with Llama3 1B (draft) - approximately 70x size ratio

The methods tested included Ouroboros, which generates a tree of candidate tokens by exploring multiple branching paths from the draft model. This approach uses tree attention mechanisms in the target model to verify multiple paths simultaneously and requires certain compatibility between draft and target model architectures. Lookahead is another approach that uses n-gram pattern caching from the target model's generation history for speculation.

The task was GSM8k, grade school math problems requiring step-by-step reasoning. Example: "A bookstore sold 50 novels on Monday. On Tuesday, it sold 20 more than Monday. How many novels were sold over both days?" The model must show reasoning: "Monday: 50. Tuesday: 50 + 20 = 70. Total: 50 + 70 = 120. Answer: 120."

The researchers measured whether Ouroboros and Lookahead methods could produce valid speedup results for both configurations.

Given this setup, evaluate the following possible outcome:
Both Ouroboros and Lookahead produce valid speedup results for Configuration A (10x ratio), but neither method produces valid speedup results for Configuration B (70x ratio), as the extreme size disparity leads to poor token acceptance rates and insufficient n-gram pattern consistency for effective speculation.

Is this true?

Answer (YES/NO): YES